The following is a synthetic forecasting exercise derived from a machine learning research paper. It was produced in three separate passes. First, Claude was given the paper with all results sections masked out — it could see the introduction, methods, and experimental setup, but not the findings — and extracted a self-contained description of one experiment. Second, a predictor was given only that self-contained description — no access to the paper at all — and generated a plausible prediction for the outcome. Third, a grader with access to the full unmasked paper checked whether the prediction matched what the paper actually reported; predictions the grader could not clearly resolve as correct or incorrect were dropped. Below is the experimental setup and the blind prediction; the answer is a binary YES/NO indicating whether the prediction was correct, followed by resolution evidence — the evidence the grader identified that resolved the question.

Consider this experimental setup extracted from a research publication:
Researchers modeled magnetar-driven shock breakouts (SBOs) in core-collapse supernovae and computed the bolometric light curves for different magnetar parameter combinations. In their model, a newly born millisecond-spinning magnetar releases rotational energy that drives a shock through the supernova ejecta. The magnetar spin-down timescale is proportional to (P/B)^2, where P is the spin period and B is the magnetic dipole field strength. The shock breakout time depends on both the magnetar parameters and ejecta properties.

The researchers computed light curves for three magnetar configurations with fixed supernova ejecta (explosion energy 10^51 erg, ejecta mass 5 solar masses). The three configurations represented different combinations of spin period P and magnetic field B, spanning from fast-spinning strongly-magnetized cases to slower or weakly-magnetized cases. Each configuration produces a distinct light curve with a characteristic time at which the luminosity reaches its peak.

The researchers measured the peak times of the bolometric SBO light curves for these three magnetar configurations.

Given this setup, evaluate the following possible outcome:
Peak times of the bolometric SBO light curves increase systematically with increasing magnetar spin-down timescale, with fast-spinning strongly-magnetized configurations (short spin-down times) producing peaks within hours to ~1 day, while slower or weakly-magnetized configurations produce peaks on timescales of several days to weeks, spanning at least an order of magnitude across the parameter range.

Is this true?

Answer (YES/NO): YES